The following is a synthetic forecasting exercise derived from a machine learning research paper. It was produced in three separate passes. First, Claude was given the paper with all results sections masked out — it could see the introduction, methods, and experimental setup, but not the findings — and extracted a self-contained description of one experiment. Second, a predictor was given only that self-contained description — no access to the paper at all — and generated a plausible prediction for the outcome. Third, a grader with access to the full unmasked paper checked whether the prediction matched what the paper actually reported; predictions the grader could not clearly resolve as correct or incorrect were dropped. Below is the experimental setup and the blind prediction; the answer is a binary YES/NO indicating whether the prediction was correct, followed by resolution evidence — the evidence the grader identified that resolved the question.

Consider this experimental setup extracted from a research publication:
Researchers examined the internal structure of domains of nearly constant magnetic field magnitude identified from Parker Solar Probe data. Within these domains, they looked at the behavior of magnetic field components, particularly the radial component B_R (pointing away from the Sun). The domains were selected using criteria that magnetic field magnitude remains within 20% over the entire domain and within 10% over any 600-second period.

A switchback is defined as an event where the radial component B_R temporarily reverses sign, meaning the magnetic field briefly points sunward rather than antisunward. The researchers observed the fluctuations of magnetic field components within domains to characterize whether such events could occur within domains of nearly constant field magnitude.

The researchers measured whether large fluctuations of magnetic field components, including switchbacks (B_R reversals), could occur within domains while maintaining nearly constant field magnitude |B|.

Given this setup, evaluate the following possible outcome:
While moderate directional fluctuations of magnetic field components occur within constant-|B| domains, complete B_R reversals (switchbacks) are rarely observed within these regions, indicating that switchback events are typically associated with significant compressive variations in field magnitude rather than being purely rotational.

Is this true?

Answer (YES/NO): NO